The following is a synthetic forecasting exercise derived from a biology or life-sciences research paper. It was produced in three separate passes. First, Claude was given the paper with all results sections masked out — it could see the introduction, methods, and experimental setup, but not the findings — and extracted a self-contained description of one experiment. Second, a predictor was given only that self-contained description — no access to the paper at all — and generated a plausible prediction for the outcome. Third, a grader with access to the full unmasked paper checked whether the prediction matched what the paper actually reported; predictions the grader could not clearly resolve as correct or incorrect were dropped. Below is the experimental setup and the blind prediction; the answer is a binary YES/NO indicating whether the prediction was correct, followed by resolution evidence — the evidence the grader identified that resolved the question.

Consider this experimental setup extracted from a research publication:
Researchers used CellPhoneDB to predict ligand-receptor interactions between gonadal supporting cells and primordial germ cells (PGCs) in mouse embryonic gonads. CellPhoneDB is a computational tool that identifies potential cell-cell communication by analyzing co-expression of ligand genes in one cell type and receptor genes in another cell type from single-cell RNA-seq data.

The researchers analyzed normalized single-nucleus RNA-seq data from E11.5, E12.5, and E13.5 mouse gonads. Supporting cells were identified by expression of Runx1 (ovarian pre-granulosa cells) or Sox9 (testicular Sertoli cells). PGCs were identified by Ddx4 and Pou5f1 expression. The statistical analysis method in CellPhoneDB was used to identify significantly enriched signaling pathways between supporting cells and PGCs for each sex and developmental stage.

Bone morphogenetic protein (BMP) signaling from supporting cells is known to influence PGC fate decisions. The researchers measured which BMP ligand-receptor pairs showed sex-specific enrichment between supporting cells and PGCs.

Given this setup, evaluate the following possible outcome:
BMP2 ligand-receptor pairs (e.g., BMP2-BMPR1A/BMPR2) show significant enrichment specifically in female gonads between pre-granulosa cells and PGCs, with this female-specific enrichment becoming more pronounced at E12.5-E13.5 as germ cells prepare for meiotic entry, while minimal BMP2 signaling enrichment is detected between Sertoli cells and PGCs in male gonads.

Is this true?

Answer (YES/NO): YES